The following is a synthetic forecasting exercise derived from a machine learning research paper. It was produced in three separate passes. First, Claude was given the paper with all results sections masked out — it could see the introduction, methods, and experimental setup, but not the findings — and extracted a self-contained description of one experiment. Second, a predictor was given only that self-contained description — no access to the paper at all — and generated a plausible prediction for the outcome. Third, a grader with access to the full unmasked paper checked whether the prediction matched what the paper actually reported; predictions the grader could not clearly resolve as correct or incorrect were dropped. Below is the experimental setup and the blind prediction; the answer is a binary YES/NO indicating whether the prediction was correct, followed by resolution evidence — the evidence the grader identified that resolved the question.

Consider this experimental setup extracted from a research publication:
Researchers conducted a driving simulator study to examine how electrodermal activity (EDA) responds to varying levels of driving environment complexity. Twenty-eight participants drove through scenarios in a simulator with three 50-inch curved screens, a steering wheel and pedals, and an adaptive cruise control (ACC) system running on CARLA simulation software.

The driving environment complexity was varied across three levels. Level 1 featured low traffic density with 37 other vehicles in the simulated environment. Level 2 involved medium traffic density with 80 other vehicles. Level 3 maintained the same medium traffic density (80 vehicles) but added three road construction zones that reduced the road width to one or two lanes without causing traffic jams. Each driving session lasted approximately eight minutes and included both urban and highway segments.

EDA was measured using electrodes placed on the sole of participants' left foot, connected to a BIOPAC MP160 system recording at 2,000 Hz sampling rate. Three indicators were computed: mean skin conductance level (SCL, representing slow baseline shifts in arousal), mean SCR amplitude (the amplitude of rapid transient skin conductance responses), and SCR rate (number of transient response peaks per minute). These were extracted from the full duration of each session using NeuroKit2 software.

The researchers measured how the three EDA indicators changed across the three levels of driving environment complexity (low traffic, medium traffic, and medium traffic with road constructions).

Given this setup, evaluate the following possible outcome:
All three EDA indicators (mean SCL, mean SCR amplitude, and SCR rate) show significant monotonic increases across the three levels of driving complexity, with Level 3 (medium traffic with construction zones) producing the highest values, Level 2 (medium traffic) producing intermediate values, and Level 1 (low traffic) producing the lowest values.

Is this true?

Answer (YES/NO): NO